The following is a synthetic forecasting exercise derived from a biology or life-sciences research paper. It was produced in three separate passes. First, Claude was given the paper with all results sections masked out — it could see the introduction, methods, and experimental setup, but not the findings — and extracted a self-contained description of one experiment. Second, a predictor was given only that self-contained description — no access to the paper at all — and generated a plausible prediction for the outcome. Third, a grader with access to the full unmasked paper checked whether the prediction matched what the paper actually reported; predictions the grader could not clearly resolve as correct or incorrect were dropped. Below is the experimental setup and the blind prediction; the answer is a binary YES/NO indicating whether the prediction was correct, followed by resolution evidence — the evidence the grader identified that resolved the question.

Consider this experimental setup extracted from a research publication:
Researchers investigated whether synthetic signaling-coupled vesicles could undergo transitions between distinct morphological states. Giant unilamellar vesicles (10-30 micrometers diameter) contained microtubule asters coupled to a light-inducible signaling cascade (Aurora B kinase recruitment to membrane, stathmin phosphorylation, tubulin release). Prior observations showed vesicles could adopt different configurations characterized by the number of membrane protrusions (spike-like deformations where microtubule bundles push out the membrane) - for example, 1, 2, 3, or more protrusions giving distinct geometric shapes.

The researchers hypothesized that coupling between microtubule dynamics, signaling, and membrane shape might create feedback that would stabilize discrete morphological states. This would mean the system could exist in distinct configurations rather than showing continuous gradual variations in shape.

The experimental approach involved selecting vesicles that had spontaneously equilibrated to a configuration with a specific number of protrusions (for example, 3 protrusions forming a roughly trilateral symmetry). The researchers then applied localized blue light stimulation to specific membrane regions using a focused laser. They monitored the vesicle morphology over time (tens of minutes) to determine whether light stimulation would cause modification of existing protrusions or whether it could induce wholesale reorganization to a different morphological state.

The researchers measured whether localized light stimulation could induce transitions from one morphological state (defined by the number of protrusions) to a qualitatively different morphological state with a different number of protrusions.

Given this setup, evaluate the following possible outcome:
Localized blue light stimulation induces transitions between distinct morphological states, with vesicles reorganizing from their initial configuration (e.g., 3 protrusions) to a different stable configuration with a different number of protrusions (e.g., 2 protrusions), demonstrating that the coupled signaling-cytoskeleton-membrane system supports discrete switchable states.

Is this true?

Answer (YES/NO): YES